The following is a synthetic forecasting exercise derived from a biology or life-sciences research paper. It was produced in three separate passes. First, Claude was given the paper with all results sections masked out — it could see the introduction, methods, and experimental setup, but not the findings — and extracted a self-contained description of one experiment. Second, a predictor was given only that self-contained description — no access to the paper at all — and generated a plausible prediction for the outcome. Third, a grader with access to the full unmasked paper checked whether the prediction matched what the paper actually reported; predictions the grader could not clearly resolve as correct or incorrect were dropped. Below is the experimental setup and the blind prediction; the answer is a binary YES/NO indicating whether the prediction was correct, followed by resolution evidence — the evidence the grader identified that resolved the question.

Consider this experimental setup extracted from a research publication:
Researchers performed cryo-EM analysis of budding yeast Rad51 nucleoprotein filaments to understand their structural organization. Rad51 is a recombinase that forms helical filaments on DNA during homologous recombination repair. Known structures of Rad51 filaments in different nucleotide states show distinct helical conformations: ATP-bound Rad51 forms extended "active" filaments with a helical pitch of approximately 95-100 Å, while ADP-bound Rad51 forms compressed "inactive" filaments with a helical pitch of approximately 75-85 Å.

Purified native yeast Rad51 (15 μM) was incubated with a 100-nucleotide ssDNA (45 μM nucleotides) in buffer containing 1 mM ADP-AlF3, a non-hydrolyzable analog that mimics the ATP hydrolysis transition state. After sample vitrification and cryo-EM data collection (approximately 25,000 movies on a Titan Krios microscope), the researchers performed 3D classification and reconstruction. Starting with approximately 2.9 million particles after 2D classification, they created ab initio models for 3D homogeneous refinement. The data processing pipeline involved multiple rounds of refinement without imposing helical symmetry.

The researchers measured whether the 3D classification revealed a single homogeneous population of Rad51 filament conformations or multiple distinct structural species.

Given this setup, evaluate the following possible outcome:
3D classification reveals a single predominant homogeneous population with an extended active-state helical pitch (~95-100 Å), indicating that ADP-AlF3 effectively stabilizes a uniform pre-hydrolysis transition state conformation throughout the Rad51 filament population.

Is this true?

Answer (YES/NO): NO